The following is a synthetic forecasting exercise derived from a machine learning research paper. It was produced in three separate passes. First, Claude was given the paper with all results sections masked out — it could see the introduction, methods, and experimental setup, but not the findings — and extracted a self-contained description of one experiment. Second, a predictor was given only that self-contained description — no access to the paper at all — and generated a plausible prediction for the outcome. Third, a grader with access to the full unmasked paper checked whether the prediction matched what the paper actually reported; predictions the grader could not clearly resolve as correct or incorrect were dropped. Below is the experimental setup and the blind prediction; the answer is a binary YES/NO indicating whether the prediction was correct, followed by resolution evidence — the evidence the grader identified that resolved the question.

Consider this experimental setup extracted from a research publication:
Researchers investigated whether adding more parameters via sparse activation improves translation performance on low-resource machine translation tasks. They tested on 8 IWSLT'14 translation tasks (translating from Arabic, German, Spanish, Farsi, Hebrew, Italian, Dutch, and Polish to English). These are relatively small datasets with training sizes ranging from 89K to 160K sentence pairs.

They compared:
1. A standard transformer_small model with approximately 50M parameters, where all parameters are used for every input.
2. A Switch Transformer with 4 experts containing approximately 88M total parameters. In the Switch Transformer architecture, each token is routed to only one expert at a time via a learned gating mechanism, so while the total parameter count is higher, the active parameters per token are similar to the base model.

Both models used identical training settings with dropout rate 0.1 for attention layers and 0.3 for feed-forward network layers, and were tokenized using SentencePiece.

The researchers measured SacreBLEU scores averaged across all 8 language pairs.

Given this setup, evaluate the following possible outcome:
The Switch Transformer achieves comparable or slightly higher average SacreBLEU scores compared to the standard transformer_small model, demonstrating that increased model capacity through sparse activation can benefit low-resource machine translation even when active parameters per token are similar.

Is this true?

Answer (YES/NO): NO